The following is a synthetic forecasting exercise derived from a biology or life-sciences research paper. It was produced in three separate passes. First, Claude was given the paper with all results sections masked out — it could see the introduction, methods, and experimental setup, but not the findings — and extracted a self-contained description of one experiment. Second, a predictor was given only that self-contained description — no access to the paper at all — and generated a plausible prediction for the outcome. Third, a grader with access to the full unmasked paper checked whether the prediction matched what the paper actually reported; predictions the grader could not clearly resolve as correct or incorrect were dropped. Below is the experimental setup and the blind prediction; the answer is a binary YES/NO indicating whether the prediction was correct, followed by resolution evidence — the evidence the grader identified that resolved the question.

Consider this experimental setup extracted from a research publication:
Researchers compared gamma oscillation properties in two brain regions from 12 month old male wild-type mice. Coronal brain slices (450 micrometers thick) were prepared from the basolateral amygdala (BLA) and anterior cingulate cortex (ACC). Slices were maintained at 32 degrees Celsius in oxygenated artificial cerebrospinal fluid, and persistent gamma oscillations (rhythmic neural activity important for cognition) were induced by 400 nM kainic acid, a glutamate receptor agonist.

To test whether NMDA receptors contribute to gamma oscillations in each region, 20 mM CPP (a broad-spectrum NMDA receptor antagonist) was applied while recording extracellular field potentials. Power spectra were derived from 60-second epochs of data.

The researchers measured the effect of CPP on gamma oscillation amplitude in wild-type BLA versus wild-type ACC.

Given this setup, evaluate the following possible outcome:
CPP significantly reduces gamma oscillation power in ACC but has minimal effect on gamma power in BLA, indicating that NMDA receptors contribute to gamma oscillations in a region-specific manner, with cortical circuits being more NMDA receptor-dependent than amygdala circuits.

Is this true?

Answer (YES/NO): YES